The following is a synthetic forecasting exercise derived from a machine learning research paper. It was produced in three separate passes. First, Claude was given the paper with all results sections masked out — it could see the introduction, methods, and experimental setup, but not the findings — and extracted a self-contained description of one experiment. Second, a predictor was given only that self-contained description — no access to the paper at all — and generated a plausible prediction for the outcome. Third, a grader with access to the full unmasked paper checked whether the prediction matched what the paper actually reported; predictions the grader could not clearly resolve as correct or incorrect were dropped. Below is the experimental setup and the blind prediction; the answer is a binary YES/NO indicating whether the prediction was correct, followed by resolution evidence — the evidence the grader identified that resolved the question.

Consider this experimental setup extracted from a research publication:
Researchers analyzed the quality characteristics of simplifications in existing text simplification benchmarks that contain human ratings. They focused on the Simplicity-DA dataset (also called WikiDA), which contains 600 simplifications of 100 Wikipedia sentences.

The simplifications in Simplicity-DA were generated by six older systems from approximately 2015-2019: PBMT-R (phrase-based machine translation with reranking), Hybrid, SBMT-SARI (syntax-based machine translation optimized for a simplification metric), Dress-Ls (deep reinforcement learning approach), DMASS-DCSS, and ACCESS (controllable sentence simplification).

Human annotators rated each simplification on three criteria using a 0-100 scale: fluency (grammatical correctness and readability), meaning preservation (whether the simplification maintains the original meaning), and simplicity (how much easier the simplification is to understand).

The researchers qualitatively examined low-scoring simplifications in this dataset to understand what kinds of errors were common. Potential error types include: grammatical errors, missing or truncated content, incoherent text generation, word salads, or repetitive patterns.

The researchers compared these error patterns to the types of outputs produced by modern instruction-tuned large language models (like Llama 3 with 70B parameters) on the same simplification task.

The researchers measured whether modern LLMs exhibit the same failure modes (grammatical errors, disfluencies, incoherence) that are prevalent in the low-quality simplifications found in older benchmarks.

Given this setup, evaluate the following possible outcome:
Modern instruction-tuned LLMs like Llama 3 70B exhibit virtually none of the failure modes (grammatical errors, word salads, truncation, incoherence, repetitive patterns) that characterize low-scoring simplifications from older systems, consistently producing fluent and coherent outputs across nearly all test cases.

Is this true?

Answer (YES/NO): YES